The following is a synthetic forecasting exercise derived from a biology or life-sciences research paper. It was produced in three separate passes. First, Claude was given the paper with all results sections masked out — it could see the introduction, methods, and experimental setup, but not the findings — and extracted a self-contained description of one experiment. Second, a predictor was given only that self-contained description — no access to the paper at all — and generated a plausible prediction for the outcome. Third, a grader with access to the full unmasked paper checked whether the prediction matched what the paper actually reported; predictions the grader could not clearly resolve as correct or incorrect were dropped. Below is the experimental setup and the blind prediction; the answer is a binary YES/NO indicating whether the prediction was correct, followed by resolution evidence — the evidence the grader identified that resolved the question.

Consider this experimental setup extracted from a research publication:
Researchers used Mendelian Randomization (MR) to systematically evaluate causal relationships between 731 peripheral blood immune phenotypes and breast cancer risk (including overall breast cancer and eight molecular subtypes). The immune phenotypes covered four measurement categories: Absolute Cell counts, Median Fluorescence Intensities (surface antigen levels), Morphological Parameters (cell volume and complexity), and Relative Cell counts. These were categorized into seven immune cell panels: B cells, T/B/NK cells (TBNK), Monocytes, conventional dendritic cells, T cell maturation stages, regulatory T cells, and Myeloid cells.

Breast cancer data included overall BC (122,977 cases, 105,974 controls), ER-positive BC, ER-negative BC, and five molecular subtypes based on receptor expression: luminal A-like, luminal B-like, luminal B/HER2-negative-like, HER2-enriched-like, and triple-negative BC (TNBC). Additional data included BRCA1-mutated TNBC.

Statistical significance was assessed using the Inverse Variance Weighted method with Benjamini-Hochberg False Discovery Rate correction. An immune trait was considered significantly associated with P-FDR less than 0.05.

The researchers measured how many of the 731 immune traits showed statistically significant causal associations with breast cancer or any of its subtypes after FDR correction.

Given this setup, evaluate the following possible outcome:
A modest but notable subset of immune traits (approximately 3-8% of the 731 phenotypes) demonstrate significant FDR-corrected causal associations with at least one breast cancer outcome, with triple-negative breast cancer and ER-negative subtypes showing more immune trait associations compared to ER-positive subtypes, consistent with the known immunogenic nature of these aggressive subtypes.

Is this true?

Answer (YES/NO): NO